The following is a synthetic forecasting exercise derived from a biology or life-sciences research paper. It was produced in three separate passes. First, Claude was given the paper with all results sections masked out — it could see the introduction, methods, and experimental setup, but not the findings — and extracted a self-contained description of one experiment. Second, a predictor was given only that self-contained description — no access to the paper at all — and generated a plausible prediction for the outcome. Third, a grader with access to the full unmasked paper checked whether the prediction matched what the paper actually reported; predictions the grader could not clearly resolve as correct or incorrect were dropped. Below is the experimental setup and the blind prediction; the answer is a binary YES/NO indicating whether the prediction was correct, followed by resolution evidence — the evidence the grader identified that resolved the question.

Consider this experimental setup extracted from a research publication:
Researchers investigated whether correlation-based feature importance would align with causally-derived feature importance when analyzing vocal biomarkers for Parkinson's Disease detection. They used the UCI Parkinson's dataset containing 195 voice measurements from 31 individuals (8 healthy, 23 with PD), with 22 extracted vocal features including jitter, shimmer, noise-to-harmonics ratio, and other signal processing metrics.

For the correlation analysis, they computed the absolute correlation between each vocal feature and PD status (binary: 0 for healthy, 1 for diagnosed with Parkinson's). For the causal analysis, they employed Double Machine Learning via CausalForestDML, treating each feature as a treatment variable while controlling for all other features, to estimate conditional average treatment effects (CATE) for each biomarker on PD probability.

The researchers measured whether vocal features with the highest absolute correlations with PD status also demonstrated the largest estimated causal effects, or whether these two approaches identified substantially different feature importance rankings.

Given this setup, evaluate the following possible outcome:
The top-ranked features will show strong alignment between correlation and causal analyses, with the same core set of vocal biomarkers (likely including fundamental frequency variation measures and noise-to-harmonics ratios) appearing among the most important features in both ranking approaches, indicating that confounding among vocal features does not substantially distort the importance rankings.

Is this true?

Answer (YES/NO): YES